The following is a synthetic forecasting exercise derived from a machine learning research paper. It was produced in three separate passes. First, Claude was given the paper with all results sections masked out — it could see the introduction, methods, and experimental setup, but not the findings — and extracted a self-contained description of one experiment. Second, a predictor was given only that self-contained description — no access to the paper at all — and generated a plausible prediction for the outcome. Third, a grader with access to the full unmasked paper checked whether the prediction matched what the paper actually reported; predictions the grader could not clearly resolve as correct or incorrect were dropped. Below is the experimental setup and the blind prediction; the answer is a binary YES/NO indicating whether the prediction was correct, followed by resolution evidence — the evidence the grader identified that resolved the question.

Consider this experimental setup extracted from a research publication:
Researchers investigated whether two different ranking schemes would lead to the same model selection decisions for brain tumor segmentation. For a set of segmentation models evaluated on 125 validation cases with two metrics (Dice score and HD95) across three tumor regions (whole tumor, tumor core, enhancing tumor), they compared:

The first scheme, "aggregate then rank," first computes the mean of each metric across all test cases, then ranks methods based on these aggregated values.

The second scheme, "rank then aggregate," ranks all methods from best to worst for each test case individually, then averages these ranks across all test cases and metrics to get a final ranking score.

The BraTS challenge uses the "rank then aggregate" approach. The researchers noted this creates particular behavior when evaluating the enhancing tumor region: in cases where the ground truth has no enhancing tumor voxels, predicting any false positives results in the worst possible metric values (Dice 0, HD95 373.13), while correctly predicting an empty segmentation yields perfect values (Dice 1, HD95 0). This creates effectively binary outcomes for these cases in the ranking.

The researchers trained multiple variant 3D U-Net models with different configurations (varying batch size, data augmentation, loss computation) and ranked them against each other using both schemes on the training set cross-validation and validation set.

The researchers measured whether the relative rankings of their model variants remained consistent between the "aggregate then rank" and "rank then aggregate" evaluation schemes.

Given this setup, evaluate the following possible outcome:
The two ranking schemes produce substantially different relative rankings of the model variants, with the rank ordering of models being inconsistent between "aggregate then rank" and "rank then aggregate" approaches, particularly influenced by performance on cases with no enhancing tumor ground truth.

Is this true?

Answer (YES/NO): NO